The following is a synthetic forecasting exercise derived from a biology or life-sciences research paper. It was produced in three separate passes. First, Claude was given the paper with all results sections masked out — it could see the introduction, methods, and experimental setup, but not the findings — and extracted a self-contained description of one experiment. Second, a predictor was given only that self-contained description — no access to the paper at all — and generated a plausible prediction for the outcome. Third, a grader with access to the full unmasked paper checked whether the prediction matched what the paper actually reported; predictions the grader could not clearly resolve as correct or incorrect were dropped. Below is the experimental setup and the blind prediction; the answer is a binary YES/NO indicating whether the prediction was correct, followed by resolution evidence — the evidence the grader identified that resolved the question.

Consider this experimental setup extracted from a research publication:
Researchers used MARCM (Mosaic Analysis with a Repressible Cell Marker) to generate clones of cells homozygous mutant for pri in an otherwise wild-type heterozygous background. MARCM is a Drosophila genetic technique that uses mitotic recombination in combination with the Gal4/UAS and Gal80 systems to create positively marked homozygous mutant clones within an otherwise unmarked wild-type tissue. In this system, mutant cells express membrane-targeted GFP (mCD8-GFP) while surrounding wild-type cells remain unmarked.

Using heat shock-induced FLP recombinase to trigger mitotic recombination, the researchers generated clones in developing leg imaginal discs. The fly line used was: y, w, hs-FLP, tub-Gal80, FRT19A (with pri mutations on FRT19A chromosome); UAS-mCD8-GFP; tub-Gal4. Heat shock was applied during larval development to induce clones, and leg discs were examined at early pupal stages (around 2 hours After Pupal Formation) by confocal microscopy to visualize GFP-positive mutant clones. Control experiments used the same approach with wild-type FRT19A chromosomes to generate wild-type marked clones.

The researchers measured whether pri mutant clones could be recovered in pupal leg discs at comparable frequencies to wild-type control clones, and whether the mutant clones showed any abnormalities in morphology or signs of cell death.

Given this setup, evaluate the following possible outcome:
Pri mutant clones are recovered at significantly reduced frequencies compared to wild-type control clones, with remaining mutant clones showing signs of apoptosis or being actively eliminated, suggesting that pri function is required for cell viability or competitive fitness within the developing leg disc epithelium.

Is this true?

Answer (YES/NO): YES